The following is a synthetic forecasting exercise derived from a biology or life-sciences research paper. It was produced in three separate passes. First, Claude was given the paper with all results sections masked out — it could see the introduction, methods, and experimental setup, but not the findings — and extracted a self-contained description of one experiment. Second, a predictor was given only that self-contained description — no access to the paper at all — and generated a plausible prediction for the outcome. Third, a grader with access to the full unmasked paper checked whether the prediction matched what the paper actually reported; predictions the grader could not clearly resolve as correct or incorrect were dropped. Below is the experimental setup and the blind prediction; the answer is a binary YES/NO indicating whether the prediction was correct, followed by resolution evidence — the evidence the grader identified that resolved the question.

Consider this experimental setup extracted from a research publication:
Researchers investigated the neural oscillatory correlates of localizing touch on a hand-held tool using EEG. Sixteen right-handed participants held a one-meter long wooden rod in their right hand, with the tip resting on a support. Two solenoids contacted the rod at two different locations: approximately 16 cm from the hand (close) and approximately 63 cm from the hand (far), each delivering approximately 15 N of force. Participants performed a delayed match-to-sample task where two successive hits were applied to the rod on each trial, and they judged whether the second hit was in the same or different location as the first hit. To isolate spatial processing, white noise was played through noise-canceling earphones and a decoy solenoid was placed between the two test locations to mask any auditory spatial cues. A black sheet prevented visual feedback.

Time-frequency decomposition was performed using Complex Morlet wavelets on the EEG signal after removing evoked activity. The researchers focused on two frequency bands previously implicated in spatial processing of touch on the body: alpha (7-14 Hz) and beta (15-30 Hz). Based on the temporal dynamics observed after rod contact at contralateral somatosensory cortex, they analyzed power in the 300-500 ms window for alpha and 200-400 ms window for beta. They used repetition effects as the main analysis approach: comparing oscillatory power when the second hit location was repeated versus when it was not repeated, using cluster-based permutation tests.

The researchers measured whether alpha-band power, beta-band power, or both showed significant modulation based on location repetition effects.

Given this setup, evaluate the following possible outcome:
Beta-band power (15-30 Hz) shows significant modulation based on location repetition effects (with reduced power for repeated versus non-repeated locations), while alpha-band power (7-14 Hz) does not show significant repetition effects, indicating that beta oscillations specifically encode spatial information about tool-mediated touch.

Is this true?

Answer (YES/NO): NO